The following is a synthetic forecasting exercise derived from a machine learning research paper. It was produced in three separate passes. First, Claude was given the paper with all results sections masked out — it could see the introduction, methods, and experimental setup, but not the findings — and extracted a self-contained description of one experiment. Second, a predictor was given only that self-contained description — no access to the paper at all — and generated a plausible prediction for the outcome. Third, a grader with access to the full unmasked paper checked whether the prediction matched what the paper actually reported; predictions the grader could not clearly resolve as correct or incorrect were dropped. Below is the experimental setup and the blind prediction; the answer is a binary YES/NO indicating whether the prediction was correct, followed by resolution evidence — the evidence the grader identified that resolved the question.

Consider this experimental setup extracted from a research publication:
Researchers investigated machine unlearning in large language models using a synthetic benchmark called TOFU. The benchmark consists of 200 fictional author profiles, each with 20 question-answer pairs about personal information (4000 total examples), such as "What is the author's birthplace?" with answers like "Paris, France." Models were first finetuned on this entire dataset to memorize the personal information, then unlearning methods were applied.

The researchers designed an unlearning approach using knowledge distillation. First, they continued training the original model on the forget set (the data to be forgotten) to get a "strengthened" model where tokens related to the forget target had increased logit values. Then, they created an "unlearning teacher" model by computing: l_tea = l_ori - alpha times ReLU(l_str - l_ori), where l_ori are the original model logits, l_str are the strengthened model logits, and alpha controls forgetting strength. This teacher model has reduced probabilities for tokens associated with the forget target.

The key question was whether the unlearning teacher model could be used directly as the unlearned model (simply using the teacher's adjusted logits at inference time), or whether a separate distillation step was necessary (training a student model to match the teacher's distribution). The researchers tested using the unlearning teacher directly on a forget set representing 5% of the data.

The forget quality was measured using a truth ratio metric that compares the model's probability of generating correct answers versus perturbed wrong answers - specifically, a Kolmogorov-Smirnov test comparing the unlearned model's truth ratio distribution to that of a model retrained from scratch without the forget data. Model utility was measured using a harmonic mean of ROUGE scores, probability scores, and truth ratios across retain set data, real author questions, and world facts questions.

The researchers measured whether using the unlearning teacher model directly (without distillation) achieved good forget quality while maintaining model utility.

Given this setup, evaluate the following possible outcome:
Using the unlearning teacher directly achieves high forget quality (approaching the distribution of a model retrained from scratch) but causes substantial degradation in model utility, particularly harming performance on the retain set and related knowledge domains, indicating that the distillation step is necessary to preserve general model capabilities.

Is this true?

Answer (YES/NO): NO